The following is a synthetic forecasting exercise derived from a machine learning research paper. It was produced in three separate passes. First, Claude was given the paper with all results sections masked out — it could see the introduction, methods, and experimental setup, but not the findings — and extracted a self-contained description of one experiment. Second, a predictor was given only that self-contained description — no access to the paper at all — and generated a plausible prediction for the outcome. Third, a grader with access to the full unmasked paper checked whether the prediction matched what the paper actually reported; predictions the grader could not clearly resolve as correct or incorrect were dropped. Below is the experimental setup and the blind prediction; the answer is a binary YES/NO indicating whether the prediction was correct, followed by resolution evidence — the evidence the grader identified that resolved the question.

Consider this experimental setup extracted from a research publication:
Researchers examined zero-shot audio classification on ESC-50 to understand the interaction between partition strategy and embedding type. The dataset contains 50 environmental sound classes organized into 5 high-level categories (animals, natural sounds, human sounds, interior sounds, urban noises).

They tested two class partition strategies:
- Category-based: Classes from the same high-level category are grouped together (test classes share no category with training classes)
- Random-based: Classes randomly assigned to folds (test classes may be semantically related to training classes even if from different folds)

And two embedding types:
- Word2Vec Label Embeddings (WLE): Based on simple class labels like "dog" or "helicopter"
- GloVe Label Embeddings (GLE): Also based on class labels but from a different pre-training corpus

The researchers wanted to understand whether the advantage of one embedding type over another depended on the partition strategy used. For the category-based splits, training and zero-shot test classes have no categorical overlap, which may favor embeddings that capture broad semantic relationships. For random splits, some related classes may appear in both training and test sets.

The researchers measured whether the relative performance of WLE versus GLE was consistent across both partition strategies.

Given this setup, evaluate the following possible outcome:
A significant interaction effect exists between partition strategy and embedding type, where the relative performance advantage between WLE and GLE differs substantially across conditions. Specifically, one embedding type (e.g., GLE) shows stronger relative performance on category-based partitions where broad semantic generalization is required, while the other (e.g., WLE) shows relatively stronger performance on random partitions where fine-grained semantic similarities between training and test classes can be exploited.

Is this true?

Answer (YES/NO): NO